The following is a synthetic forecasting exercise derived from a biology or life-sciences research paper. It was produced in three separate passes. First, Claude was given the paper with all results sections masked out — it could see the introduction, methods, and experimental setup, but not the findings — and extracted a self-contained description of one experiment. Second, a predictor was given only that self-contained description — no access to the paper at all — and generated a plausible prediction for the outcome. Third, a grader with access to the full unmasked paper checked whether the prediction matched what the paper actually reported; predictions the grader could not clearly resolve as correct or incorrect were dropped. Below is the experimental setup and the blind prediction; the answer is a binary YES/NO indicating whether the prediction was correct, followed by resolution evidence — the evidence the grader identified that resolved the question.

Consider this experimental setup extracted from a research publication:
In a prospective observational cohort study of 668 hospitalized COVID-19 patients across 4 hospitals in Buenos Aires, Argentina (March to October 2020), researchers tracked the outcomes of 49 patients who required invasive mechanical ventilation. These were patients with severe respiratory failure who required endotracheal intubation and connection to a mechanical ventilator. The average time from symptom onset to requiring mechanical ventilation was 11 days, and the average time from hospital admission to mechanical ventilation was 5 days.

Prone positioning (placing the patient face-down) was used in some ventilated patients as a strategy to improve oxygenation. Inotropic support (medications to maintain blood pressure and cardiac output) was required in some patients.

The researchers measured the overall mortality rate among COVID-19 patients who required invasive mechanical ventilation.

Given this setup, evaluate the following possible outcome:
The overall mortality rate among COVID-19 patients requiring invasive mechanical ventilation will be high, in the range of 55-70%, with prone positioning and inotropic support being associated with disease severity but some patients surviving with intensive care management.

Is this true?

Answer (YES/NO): YES